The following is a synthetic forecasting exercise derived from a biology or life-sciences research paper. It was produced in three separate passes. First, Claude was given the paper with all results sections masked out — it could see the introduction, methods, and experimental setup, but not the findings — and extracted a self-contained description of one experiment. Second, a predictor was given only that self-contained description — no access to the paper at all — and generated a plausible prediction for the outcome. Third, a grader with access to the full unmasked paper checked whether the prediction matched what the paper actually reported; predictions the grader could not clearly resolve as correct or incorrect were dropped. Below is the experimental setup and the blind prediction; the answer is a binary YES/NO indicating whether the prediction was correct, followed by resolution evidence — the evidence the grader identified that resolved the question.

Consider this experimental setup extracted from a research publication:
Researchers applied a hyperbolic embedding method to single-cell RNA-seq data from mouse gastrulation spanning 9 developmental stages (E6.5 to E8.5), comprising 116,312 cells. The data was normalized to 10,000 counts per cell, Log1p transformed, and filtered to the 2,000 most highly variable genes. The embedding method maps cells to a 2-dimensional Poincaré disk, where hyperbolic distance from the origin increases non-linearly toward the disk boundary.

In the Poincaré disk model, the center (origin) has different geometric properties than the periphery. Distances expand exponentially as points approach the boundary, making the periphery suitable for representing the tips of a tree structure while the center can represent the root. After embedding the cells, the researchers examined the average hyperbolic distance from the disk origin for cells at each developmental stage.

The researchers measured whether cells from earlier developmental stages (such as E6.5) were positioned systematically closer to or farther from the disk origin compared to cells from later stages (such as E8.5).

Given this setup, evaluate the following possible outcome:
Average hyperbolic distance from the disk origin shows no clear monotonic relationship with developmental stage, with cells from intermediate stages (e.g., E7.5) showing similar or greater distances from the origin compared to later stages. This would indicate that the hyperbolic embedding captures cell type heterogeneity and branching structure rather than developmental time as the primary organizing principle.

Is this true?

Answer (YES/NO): NO